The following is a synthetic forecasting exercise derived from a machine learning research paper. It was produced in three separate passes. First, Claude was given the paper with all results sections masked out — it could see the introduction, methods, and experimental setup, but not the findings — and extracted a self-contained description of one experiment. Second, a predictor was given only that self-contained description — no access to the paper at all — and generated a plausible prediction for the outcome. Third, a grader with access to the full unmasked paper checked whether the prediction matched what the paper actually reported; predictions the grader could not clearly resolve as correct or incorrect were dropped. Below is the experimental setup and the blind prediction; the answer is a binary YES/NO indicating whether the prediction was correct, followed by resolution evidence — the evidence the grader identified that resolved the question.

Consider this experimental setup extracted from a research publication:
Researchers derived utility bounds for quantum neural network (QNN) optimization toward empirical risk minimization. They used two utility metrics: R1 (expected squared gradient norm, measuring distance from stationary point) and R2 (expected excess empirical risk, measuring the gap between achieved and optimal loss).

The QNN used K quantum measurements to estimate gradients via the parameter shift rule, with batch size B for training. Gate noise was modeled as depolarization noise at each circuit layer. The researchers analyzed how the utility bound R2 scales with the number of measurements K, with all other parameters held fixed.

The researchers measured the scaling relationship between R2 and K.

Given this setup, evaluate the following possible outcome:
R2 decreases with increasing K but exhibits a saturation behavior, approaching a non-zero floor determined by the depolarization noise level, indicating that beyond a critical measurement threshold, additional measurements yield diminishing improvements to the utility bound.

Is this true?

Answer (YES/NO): YES